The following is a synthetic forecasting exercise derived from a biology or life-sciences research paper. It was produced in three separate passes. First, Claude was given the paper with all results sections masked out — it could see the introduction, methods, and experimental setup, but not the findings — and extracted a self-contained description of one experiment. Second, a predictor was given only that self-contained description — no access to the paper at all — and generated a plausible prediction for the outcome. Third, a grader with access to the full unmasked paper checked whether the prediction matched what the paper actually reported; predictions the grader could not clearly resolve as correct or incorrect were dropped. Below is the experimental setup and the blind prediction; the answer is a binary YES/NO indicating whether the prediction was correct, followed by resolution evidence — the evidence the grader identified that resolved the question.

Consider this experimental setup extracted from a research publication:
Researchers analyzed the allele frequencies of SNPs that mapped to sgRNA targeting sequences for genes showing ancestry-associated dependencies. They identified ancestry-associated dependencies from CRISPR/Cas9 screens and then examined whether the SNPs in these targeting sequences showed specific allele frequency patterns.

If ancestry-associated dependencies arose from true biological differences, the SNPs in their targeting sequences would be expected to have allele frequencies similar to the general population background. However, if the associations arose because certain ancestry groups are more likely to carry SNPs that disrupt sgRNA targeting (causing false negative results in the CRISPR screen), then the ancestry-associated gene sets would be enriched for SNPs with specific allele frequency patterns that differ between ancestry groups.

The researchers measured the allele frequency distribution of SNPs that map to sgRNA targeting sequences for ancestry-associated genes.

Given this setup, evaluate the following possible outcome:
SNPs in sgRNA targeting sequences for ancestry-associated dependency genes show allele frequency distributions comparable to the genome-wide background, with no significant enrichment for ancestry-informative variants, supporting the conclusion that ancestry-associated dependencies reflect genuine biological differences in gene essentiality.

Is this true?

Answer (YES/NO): NO